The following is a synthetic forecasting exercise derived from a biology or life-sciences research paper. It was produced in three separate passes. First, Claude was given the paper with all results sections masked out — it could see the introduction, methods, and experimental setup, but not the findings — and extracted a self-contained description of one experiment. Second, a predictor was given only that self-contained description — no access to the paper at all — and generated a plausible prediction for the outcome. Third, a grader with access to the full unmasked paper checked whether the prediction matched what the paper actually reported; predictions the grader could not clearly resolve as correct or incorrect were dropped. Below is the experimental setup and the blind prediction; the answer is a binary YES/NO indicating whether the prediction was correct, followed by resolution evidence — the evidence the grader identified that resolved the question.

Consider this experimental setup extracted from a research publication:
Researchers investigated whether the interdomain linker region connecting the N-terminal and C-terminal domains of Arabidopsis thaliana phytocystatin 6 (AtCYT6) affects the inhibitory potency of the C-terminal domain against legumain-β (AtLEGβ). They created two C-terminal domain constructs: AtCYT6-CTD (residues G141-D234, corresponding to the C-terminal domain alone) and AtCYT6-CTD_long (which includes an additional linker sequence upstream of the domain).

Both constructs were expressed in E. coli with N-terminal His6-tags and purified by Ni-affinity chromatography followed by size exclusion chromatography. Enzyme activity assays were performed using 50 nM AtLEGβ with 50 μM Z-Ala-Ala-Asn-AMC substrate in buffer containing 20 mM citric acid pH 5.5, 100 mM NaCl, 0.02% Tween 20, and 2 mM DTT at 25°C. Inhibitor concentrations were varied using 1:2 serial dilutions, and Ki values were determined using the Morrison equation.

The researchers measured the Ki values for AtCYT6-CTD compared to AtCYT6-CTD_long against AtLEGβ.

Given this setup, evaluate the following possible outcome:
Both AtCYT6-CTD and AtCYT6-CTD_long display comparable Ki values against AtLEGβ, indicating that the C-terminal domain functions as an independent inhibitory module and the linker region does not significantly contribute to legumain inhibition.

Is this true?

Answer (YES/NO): YES